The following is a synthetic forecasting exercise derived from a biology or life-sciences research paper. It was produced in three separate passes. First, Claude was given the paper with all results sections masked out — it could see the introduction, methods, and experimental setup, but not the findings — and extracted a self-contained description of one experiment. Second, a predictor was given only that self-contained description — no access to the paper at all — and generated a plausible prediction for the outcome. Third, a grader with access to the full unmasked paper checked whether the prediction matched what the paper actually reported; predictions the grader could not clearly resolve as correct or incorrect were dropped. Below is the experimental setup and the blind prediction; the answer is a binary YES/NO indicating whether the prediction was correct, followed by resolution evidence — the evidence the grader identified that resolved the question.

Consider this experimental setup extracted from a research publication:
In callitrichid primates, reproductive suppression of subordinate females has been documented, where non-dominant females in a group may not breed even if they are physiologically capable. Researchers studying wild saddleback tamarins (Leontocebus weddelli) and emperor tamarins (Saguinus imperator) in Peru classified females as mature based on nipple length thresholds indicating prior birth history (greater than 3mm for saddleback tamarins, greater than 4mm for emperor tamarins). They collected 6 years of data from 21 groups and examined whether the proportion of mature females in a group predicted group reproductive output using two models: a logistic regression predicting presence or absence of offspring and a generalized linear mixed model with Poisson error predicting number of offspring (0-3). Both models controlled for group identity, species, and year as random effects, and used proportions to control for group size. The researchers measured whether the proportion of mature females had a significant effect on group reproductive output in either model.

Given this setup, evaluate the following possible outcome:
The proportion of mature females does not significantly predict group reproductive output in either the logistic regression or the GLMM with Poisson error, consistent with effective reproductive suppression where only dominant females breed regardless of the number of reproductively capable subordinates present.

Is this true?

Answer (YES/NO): NO